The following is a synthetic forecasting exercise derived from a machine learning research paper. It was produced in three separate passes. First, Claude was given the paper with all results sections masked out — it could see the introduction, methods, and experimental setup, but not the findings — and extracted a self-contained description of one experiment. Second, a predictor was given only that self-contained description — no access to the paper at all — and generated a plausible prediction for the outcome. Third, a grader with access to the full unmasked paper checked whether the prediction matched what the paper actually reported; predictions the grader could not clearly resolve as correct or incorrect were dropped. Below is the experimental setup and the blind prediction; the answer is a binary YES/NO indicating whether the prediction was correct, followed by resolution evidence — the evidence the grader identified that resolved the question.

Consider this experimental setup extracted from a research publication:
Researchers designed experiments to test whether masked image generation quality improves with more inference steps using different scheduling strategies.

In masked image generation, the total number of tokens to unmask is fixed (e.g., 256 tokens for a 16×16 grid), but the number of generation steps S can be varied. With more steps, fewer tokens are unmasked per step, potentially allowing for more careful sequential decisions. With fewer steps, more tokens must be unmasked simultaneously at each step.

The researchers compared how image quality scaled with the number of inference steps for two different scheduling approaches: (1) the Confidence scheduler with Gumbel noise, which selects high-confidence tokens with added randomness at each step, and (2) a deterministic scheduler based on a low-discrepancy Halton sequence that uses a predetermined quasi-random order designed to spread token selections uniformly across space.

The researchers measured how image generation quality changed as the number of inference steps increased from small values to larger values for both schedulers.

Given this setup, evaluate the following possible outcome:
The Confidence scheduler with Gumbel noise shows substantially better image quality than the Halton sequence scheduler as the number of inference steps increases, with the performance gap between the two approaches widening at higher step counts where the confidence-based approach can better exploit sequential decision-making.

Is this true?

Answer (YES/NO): NO